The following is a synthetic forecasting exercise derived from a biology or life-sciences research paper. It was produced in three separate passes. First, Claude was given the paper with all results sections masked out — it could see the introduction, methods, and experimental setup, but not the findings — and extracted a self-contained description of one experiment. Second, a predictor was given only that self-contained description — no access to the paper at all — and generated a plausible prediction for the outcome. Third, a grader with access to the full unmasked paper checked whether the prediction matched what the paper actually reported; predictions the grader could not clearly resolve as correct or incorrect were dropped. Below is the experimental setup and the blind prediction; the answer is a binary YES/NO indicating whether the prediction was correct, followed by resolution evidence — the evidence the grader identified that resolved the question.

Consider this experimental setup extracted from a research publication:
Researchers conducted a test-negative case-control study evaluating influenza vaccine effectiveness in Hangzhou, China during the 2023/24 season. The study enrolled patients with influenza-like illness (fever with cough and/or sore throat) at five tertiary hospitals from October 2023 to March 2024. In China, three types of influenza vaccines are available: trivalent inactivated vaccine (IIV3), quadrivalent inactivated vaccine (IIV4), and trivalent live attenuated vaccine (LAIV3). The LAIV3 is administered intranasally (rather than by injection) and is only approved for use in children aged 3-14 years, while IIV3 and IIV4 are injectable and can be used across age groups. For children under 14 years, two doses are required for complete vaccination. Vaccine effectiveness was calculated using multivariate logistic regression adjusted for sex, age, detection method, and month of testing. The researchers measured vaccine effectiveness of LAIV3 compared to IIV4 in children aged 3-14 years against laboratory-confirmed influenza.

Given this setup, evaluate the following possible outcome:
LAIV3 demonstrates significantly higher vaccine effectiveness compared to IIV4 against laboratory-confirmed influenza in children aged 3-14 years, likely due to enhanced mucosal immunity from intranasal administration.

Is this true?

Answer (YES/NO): NO